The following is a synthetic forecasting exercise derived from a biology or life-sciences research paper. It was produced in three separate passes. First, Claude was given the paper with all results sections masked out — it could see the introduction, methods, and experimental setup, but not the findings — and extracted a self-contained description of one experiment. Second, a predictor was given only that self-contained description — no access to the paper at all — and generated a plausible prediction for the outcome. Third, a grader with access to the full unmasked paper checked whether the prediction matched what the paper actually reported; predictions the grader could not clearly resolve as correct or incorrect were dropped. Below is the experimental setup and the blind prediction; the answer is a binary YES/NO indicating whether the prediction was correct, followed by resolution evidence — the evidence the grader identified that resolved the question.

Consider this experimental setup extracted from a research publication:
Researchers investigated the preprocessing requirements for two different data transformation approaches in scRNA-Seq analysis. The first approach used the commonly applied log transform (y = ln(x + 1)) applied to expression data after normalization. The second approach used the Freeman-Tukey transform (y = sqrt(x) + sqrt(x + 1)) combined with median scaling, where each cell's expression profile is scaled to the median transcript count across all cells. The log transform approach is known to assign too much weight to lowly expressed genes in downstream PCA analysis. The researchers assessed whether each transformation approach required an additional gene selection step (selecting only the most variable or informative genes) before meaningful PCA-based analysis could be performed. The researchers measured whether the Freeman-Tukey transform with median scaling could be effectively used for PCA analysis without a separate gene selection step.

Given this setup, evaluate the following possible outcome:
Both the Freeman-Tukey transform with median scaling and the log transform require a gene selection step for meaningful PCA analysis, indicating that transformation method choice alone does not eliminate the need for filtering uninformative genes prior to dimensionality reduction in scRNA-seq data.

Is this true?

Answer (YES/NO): NO